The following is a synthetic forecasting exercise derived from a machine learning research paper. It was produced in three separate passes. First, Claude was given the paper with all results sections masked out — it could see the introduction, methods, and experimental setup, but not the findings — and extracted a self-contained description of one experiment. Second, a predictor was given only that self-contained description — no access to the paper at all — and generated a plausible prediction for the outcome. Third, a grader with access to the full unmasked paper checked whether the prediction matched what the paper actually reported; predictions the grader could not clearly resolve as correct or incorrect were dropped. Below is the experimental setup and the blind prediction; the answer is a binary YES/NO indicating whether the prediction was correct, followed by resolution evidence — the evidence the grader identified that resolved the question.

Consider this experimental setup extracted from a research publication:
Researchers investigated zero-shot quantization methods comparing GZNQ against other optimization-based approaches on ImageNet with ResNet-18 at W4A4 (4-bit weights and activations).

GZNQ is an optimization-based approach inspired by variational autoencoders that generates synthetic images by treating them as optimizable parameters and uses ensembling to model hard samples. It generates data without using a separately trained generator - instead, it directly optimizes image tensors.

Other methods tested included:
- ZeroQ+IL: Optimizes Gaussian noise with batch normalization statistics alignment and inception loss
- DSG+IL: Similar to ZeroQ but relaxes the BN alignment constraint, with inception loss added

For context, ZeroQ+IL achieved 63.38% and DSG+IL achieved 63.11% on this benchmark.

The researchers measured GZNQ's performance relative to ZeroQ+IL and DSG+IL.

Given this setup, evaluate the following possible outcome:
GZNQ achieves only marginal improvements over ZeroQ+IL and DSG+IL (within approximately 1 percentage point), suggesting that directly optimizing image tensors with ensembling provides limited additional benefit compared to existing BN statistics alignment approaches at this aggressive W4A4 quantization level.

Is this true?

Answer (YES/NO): YES